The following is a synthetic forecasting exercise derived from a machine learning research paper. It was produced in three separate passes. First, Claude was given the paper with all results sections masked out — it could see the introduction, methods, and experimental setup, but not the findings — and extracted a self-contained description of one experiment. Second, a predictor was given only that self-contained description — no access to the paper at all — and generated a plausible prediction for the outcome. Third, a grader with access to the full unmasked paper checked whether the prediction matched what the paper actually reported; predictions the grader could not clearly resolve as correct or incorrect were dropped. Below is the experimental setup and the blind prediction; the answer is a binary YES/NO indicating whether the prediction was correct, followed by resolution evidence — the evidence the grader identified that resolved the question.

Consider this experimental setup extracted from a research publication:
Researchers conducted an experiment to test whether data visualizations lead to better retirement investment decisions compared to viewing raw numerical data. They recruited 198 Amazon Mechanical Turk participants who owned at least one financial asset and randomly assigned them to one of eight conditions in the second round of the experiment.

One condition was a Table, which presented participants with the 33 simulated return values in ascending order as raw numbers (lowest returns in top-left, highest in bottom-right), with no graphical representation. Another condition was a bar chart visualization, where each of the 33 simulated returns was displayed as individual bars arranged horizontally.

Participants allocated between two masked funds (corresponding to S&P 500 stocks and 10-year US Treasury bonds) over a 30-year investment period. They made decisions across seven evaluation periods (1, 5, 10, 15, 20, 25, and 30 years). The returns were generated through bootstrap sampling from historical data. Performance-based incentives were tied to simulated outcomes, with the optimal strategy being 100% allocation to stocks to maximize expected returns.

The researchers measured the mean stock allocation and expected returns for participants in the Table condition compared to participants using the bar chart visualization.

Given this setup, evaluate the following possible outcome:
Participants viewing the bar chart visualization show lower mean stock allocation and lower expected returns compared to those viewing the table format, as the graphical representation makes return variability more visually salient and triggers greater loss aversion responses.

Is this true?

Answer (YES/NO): NO